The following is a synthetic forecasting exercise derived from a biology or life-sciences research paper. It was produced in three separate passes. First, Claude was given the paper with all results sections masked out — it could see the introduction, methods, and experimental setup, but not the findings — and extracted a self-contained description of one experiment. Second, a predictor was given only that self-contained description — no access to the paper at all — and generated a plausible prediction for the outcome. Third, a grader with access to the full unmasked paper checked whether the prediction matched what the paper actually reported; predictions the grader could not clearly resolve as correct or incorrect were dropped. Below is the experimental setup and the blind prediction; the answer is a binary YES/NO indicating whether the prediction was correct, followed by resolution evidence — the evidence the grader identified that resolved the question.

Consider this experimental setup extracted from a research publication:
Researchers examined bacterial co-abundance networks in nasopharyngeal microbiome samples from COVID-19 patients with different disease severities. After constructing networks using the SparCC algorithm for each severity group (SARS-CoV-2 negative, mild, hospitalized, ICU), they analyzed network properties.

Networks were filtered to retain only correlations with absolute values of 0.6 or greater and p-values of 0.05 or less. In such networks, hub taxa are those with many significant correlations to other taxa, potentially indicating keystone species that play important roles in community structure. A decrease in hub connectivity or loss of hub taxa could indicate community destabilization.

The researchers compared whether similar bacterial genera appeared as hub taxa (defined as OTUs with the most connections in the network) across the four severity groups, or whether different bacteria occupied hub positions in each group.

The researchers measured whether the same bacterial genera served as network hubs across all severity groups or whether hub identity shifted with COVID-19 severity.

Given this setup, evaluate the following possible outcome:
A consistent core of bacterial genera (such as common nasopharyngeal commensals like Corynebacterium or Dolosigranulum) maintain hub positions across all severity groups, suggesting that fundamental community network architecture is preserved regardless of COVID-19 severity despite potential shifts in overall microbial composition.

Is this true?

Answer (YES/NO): NO